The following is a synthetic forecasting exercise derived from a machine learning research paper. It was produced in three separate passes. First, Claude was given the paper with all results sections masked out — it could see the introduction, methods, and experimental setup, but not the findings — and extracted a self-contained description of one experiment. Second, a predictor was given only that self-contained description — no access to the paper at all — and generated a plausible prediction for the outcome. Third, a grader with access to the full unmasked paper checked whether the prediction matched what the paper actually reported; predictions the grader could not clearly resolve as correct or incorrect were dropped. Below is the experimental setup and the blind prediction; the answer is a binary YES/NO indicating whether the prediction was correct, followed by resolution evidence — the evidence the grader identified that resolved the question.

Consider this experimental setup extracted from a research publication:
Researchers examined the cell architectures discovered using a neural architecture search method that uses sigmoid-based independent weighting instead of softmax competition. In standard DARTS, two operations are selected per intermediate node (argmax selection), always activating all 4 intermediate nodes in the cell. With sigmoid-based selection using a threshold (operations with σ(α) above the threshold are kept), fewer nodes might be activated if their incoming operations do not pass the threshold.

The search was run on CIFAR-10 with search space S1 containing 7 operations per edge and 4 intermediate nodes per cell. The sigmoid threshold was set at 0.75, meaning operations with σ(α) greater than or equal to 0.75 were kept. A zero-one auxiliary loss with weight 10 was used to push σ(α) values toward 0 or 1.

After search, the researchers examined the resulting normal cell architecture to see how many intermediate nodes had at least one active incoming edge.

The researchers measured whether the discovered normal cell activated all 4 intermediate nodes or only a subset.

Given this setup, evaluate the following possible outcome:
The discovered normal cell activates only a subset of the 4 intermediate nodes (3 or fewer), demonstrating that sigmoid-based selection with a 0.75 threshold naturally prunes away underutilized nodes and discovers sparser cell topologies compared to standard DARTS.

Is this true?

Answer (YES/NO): YES